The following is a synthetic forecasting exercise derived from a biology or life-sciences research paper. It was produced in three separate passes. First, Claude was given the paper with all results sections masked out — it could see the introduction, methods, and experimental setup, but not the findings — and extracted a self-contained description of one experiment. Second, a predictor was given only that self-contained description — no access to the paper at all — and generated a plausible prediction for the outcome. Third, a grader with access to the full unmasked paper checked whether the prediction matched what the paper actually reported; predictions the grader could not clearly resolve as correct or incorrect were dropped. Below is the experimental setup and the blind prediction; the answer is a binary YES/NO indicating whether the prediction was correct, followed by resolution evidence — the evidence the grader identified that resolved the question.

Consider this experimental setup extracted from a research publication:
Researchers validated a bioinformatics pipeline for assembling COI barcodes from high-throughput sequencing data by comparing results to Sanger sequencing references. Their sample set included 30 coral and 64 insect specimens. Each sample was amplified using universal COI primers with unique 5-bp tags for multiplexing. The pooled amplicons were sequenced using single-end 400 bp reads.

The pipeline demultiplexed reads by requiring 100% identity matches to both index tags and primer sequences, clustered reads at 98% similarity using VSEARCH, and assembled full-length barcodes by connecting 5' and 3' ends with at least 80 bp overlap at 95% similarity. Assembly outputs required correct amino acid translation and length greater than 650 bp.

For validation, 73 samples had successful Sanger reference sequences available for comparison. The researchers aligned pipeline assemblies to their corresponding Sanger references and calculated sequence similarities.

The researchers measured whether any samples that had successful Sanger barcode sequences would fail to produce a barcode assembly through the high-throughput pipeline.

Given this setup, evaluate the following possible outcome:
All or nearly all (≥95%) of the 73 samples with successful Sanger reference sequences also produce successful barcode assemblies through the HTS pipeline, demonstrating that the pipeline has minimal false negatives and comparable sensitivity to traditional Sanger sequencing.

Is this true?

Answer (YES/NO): YES